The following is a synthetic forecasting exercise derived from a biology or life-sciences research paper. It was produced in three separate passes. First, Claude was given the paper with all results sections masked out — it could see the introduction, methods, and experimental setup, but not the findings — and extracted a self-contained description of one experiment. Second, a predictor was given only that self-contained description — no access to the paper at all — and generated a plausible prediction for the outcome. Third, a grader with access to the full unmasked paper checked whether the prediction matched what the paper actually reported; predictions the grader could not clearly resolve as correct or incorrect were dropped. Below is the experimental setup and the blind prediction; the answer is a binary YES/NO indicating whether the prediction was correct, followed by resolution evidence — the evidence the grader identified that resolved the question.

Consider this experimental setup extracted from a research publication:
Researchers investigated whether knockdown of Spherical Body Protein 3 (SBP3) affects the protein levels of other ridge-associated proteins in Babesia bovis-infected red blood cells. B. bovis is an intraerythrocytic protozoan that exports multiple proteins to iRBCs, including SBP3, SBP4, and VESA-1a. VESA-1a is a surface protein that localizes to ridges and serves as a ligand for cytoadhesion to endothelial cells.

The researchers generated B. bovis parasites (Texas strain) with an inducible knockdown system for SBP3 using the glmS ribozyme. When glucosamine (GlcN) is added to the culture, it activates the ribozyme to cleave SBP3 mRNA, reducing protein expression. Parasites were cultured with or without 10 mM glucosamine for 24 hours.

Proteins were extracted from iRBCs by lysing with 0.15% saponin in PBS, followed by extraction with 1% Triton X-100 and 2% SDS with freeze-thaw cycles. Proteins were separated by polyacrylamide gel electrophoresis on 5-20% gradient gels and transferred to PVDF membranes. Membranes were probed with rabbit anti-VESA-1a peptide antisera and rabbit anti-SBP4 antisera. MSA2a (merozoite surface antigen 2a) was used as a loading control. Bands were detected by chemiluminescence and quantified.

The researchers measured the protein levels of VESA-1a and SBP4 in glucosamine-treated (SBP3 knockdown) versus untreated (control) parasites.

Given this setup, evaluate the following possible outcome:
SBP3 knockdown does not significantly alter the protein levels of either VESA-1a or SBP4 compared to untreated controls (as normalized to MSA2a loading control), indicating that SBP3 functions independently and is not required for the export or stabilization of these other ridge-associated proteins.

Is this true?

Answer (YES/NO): NO